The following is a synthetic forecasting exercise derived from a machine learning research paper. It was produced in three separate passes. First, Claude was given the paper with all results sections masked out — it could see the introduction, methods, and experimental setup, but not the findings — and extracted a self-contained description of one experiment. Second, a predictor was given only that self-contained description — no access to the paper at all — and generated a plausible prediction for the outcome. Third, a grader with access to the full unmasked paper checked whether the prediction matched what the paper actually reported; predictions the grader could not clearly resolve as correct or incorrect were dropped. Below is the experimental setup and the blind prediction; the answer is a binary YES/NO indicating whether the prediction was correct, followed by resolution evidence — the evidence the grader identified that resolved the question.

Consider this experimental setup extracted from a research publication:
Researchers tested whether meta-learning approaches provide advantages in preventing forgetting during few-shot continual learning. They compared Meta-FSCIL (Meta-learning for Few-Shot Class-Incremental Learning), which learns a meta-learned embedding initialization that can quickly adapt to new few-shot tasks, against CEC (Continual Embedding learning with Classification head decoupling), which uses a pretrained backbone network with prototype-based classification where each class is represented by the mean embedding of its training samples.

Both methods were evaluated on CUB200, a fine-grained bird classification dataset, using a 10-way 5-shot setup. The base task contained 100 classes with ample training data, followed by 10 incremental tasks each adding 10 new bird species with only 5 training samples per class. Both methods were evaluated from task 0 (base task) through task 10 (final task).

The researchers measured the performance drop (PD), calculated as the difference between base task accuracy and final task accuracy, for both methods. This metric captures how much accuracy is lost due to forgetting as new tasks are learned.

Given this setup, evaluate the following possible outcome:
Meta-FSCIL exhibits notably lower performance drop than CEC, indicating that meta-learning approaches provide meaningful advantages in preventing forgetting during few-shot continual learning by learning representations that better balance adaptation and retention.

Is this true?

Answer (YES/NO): NO